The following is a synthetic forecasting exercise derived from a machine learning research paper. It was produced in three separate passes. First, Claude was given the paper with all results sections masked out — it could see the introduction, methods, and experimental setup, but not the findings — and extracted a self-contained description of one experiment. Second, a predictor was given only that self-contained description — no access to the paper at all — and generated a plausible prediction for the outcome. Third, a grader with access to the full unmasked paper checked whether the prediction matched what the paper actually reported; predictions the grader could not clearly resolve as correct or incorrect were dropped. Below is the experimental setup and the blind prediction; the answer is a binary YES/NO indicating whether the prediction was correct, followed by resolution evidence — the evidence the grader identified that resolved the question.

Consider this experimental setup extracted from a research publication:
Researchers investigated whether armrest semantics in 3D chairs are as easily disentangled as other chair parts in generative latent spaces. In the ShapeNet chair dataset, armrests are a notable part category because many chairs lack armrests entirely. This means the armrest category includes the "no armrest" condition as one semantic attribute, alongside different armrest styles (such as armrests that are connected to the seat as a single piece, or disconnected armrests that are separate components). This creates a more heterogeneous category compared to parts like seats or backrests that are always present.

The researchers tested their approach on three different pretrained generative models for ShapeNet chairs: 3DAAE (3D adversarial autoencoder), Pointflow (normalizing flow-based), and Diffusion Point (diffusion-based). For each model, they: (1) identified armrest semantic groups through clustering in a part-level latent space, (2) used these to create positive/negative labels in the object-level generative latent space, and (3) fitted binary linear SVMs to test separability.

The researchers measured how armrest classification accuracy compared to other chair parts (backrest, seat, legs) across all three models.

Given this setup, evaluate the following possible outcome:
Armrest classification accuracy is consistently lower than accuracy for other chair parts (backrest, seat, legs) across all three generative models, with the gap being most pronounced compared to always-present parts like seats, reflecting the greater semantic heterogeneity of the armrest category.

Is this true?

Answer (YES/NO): YES